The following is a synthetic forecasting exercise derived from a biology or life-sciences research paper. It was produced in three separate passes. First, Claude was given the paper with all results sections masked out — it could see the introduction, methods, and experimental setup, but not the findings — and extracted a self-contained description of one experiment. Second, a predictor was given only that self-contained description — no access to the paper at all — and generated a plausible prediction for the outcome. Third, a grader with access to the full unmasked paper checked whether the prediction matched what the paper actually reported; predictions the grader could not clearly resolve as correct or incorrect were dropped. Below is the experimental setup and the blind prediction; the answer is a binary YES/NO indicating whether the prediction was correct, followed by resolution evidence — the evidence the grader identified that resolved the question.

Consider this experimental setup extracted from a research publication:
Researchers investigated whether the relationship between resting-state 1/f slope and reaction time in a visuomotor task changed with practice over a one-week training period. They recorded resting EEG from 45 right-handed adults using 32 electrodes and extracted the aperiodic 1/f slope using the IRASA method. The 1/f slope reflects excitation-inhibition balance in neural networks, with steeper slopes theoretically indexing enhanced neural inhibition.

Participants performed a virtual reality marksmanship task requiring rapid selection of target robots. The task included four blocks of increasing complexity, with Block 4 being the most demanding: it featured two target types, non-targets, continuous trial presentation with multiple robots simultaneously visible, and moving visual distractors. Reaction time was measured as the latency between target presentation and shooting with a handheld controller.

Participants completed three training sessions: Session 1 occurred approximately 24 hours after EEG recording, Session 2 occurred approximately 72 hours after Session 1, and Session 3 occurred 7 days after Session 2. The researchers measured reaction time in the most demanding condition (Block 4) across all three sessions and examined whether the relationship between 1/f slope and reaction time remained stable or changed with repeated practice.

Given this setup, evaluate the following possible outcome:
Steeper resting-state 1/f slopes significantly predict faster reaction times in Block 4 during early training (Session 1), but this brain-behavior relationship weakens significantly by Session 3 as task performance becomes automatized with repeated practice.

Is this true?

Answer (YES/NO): NO